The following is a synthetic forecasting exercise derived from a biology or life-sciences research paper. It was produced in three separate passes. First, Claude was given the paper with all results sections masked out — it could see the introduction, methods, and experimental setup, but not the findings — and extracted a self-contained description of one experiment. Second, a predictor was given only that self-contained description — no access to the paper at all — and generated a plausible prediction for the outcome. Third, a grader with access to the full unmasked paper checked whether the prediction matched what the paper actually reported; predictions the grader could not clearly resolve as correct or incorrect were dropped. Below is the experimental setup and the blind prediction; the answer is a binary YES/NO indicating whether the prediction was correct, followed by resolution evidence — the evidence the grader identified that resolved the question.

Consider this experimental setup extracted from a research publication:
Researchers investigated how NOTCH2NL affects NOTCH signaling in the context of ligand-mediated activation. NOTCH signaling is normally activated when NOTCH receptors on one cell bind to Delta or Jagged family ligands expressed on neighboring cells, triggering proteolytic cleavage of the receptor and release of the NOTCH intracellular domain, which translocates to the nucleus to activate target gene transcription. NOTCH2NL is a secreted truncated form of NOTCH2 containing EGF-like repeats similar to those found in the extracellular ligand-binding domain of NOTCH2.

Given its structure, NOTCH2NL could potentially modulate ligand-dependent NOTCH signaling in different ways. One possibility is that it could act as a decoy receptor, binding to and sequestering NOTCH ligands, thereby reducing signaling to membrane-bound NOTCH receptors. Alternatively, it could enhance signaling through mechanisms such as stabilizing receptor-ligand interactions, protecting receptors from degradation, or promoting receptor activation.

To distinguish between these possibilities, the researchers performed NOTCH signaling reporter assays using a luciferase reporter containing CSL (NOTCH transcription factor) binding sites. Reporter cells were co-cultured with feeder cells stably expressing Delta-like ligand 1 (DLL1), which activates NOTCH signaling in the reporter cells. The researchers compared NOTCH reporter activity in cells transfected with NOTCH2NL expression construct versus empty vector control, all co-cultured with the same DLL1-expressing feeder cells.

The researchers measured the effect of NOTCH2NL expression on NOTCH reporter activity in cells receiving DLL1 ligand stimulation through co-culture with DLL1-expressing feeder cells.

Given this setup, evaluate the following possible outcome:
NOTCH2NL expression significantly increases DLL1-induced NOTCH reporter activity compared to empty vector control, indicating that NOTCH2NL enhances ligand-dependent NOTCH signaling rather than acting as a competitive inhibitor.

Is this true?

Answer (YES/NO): YES